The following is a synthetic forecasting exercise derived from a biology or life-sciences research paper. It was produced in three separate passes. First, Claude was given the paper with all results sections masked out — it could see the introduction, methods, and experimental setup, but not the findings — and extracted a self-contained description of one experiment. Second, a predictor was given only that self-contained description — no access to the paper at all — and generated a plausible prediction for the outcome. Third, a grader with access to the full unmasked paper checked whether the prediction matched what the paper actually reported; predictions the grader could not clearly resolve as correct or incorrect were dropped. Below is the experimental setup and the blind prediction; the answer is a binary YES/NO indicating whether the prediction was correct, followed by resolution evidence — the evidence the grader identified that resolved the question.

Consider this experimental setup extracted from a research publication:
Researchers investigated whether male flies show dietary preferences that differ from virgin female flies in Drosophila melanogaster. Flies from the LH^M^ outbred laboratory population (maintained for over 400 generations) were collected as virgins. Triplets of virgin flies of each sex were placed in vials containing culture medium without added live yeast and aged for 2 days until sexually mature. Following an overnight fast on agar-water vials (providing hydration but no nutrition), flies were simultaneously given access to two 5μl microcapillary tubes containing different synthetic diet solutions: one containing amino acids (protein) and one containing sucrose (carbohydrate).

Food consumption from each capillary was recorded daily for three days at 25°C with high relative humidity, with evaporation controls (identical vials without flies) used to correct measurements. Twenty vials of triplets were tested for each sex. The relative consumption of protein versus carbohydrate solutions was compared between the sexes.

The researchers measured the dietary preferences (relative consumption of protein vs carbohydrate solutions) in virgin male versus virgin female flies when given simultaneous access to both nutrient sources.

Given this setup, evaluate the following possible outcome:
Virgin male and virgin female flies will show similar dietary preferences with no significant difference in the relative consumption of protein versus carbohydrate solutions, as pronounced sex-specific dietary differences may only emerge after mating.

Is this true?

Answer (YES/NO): YES